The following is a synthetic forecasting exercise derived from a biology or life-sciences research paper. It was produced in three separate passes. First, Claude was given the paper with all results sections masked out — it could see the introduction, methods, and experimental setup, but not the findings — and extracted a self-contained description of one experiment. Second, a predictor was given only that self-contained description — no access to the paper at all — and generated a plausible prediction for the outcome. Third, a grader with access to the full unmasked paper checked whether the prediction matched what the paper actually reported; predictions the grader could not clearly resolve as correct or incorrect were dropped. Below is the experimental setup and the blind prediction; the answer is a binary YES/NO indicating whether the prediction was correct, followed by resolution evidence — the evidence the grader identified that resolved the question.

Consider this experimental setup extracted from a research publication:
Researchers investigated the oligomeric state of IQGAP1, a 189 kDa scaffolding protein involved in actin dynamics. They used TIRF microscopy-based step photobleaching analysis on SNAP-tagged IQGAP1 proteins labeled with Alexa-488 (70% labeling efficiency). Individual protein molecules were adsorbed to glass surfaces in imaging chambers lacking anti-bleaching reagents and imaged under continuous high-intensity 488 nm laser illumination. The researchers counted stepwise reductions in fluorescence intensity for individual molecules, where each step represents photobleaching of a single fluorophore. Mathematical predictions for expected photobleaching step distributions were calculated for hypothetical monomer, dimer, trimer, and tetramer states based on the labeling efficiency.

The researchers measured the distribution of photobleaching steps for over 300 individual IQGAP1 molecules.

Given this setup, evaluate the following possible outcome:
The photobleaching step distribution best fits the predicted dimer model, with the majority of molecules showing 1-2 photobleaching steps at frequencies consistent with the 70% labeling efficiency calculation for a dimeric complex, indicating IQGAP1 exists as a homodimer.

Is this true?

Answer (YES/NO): YES